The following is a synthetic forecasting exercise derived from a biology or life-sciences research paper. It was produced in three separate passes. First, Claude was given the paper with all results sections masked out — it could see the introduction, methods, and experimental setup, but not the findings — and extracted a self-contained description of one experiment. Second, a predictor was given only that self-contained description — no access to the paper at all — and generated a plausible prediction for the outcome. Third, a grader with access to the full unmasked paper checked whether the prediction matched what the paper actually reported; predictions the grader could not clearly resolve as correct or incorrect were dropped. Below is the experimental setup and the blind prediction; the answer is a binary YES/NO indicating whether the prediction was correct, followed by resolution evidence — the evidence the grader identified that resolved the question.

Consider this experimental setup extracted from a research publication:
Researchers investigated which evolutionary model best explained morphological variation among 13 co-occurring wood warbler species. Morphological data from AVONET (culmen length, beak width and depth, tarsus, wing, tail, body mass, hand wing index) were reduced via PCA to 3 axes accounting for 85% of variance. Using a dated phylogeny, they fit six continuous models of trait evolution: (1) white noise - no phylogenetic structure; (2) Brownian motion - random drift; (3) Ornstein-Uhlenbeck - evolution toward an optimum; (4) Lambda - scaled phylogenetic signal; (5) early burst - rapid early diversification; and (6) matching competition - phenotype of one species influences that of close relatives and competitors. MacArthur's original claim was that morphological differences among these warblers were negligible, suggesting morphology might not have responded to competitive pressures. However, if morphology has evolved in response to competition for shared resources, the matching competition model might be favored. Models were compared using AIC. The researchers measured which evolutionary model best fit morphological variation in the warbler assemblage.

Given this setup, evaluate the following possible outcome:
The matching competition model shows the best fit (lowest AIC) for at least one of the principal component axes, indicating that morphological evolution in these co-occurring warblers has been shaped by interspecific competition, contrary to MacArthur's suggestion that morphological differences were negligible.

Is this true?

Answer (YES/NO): NO